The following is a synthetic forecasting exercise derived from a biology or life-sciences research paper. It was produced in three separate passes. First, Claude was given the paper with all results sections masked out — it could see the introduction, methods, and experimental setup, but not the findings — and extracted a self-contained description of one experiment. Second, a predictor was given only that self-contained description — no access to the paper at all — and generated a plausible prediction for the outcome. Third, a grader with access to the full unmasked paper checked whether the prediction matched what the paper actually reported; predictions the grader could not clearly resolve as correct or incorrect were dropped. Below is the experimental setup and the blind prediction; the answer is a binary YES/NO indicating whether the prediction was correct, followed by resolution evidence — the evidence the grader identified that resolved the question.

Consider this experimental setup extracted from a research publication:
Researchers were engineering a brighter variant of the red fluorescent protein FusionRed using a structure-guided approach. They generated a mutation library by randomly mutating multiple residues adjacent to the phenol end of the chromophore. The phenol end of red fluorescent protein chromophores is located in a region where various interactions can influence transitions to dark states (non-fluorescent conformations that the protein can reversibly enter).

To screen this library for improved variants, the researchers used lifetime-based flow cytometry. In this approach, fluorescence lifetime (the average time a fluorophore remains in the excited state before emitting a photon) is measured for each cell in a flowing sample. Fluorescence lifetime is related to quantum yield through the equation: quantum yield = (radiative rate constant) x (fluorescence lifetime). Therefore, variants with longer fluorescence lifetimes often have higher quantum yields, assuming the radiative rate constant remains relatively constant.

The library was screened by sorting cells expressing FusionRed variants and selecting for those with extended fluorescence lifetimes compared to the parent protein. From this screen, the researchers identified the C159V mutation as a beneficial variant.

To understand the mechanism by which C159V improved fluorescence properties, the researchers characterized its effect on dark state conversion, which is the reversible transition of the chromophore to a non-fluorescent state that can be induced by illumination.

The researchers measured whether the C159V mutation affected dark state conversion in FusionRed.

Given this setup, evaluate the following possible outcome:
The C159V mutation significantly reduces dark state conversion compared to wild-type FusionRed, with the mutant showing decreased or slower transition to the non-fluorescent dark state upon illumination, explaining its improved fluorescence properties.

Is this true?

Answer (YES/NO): YES